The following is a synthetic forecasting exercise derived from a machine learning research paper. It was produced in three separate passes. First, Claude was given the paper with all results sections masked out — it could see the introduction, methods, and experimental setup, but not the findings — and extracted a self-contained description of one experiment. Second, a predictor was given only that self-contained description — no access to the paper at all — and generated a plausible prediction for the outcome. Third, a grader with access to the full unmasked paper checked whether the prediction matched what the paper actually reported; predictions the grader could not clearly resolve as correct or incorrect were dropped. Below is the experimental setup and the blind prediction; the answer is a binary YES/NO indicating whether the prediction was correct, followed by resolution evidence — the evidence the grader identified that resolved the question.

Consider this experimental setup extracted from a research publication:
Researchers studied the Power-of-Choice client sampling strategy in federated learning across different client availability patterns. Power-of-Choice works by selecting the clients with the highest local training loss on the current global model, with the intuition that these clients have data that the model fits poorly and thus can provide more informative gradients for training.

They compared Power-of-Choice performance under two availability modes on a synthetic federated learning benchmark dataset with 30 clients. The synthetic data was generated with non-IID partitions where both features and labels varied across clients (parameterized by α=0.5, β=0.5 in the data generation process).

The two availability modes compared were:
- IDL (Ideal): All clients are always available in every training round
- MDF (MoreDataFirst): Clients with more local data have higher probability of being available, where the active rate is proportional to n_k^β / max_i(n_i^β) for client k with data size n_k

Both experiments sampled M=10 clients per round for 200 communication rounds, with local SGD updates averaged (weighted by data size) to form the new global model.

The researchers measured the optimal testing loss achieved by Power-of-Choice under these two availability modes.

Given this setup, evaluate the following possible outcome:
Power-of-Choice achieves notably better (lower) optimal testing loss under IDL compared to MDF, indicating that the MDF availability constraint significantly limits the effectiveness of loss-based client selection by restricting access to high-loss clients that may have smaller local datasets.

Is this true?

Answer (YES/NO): NO